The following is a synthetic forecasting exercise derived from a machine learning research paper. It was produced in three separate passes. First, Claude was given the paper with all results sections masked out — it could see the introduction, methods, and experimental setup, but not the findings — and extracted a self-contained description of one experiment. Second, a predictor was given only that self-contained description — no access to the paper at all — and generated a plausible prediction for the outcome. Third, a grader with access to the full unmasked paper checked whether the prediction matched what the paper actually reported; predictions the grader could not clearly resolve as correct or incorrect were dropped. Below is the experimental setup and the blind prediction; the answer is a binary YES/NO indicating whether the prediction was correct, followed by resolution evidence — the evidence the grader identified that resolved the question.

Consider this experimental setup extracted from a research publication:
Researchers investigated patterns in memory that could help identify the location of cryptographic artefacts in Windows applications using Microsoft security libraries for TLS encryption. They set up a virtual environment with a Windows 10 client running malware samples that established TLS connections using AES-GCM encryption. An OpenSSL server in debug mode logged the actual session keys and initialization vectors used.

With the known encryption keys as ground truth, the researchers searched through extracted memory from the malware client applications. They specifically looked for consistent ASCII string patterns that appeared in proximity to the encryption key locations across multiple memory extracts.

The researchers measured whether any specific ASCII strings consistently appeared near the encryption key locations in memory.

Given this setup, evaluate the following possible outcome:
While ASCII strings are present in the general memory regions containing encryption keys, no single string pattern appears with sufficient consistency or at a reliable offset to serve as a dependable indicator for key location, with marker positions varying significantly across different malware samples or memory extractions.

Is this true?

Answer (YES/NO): NO